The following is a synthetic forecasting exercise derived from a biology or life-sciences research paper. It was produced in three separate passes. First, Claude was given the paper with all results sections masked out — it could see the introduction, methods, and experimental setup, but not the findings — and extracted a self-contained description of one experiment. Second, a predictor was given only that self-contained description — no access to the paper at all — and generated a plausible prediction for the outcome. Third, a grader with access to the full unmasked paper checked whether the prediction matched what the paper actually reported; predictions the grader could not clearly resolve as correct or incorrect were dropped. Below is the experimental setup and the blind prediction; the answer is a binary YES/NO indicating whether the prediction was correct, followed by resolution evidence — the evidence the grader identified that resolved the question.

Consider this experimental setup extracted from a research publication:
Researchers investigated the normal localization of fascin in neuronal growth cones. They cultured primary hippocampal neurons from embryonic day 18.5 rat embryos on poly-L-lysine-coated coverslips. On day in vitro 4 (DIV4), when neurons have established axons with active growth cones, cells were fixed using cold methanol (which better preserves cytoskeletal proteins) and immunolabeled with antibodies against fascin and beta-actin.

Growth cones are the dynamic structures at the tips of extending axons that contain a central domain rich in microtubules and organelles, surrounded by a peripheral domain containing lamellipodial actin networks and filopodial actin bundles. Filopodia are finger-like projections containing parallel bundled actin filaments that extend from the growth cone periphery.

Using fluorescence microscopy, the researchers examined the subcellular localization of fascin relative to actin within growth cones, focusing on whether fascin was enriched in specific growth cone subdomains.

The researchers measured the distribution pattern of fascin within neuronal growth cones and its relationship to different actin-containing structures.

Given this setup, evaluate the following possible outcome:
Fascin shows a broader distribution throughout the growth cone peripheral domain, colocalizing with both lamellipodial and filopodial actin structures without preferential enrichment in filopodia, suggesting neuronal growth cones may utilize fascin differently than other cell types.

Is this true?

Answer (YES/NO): NO